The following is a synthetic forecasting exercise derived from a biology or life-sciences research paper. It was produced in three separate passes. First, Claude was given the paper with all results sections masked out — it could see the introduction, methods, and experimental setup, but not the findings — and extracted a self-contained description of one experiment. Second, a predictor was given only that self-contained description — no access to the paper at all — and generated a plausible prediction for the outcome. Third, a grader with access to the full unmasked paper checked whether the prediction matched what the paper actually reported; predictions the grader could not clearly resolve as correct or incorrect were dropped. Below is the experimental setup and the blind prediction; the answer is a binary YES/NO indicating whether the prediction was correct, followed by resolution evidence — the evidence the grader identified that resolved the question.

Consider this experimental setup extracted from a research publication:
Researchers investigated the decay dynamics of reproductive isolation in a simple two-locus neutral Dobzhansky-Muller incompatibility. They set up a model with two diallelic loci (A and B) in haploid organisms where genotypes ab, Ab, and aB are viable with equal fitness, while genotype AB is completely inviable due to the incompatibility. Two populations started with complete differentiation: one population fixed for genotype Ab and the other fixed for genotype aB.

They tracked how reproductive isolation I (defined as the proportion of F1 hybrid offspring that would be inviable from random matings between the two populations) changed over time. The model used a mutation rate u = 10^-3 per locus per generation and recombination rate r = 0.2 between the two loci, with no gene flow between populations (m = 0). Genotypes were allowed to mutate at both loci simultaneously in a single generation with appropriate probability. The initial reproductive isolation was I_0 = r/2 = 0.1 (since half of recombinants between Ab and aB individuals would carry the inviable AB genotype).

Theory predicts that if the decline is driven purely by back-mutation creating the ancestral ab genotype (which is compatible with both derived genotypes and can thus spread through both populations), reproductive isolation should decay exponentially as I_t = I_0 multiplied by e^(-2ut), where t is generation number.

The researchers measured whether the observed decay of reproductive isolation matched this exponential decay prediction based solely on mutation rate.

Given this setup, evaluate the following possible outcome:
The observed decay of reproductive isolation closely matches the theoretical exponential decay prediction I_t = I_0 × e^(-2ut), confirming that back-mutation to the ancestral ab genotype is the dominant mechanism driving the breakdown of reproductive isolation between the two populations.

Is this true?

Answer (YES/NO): YES